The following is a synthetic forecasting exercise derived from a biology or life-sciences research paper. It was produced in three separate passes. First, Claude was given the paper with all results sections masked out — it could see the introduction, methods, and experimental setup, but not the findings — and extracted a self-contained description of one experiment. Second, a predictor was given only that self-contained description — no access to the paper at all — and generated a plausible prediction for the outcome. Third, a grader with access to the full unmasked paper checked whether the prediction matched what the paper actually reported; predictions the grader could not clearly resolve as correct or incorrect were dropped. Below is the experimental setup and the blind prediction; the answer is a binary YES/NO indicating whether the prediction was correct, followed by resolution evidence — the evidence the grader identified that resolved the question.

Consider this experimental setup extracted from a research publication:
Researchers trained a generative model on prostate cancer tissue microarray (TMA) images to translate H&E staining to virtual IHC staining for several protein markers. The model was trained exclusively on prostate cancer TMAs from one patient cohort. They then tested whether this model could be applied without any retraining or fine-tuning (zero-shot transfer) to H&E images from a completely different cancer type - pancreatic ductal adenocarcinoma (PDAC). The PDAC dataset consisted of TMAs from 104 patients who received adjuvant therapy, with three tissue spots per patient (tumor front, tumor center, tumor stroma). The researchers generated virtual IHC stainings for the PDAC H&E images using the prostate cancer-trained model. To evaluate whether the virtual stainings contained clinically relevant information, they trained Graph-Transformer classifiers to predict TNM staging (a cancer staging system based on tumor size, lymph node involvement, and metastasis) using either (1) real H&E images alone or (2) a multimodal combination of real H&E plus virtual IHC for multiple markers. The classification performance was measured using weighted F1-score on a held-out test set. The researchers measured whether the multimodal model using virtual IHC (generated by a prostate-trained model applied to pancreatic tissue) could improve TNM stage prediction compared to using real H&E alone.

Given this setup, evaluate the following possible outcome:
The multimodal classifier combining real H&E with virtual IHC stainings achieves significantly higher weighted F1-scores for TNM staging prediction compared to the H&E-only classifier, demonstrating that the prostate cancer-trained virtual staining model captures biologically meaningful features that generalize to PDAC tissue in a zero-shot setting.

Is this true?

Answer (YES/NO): YES